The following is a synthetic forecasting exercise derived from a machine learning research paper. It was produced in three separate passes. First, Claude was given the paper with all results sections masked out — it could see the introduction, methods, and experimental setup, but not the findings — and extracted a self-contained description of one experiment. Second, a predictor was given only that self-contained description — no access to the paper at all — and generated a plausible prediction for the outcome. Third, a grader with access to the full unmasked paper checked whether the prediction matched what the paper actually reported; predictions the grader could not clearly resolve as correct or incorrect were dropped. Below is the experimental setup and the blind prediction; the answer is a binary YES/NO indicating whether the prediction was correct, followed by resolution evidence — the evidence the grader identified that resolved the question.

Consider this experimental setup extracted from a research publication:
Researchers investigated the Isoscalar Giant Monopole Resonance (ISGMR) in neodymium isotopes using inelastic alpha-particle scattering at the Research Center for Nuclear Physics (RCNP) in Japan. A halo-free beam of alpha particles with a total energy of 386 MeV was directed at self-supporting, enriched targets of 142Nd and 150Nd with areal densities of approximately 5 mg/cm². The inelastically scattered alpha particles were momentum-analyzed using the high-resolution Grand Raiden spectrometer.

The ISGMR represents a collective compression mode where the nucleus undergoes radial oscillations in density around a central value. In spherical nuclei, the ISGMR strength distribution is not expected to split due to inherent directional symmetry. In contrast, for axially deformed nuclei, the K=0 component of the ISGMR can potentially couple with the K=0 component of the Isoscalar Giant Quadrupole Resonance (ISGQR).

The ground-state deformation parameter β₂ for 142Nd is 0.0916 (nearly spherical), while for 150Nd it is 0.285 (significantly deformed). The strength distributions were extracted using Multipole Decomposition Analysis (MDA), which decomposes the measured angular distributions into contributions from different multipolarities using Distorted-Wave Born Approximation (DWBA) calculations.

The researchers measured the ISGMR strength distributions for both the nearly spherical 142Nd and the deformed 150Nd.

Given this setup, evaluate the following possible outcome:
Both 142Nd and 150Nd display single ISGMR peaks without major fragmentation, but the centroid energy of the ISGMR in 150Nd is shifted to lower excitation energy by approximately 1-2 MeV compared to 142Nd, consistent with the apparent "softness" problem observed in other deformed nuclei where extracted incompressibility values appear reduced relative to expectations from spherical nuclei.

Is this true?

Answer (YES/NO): NO